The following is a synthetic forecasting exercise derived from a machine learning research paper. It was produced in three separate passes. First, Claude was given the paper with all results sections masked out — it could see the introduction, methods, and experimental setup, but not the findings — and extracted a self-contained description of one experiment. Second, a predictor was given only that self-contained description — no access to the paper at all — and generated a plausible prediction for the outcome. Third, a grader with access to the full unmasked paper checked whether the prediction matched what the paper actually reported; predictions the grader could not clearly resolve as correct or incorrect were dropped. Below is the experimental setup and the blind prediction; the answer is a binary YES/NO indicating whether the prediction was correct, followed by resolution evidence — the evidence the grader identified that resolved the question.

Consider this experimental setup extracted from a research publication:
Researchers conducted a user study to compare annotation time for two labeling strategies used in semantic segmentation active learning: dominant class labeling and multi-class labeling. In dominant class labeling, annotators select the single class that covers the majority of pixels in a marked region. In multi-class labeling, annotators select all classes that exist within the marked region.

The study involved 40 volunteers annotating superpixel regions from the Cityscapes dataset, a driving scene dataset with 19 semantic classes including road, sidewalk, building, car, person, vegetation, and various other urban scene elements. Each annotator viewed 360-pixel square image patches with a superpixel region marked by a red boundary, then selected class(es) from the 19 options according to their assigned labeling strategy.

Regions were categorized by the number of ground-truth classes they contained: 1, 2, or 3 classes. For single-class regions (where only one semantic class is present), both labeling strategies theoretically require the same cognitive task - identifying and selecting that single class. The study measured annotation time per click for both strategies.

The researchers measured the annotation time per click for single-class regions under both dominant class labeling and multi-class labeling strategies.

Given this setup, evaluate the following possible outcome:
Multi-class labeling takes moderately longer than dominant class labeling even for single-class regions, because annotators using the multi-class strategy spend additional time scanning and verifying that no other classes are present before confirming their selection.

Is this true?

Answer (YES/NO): NO